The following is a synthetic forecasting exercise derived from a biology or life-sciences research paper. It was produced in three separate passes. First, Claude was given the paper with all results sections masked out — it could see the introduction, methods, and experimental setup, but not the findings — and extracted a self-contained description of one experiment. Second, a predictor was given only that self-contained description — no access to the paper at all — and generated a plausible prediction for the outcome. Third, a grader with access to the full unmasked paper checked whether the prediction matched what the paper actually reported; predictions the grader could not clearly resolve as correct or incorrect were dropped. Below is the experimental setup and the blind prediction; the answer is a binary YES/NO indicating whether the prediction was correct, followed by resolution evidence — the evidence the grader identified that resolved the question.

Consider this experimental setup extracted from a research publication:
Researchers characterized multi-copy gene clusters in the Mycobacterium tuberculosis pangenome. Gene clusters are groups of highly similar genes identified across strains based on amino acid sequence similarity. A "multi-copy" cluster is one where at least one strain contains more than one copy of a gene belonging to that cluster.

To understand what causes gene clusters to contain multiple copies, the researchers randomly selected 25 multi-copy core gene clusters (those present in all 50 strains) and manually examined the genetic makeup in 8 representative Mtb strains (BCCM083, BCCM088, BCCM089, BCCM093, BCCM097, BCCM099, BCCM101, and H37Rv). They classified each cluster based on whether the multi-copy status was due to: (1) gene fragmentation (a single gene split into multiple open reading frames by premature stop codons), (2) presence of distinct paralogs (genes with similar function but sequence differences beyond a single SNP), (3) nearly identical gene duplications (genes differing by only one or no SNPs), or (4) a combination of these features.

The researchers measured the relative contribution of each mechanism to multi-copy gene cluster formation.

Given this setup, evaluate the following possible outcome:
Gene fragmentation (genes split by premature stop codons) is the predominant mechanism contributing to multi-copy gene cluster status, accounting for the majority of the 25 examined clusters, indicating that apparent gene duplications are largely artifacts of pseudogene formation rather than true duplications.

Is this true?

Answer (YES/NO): YES